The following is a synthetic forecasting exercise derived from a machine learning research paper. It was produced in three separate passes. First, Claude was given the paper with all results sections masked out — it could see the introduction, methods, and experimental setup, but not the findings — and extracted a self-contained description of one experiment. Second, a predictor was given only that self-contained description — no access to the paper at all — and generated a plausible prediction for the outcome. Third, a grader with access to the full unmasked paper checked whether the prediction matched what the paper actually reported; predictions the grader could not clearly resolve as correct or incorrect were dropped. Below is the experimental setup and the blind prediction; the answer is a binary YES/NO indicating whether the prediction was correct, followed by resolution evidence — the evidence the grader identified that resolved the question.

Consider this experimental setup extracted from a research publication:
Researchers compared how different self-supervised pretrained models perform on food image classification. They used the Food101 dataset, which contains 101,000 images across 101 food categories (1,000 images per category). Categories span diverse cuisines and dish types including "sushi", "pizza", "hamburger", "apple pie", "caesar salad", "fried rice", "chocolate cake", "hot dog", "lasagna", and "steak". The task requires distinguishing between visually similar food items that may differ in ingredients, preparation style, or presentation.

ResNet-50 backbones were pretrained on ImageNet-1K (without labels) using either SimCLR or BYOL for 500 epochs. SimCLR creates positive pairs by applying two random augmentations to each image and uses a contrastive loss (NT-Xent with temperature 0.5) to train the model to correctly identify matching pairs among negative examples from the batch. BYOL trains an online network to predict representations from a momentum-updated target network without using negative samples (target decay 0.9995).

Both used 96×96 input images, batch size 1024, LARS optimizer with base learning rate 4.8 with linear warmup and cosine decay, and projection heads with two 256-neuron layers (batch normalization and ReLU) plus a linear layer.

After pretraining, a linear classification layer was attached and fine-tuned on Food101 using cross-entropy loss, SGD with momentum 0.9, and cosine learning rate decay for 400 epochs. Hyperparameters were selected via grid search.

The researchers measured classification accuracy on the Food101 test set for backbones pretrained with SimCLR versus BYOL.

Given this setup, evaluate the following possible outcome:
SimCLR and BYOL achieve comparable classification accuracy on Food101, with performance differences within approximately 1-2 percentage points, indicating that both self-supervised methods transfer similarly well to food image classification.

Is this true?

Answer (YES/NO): YES